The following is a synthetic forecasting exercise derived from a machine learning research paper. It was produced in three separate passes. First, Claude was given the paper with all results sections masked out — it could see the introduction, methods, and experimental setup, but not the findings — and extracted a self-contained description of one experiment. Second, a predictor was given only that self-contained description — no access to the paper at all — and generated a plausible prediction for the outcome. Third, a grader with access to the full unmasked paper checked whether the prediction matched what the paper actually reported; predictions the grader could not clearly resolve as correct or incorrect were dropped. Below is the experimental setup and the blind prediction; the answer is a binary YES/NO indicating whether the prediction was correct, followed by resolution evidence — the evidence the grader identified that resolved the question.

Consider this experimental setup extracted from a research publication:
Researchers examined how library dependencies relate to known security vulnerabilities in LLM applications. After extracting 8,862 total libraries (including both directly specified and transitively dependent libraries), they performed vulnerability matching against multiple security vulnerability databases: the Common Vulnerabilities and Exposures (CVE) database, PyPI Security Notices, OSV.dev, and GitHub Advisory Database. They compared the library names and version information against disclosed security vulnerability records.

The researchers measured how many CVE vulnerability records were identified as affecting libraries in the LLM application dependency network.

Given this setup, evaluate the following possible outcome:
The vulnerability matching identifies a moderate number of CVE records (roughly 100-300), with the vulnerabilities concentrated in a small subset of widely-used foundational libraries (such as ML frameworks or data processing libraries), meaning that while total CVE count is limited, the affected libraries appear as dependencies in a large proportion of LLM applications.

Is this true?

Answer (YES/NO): NO